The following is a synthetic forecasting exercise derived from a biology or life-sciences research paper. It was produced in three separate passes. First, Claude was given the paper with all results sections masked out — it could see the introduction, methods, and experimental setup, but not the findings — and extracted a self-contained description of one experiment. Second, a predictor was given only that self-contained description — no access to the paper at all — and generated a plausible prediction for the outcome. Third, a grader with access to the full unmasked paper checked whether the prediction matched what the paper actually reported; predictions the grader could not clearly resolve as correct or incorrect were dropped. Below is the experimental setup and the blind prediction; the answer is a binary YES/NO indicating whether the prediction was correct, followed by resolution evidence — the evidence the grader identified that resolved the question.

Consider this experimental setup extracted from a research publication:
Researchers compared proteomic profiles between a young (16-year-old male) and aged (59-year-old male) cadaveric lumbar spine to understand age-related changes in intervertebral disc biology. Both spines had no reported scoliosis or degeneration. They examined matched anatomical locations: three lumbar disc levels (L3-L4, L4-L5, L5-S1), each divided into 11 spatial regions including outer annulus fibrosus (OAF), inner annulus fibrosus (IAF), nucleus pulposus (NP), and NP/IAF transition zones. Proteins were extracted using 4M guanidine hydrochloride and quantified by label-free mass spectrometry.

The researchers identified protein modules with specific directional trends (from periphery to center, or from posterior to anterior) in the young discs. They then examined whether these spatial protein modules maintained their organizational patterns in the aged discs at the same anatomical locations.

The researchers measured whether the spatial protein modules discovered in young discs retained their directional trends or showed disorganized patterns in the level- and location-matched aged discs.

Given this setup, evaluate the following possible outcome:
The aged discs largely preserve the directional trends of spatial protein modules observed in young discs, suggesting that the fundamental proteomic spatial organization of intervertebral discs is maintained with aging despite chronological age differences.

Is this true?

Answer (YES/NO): NO